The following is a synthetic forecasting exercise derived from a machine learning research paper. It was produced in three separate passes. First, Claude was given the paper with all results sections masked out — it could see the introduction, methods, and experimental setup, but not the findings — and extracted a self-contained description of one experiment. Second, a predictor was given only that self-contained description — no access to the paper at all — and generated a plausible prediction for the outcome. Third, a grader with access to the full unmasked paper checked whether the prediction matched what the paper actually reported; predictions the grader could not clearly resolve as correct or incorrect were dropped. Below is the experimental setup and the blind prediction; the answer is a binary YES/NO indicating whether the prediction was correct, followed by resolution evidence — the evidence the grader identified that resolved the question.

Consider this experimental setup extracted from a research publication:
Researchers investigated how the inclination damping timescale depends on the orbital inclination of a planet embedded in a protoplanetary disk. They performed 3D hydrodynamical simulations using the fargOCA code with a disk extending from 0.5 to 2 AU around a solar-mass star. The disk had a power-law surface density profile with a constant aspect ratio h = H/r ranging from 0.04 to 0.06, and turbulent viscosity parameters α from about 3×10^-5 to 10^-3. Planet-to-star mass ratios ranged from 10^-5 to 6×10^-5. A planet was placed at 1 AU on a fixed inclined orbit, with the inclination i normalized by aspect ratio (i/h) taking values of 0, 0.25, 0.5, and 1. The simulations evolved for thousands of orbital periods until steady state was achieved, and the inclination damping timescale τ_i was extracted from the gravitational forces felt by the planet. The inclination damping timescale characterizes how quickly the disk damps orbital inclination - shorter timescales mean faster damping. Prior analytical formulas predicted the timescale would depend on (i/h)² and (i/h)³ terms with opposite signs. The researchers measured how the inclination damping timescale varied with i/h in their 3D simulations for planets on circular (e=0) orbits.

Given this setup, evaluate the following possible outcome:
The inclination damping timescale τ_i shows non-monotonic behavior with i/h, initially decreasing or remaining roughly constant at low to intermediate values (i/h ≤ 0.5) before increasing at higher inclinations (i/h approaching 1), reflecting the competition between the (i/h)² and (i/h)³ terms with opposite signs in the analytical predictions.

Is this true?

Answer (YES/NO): NO